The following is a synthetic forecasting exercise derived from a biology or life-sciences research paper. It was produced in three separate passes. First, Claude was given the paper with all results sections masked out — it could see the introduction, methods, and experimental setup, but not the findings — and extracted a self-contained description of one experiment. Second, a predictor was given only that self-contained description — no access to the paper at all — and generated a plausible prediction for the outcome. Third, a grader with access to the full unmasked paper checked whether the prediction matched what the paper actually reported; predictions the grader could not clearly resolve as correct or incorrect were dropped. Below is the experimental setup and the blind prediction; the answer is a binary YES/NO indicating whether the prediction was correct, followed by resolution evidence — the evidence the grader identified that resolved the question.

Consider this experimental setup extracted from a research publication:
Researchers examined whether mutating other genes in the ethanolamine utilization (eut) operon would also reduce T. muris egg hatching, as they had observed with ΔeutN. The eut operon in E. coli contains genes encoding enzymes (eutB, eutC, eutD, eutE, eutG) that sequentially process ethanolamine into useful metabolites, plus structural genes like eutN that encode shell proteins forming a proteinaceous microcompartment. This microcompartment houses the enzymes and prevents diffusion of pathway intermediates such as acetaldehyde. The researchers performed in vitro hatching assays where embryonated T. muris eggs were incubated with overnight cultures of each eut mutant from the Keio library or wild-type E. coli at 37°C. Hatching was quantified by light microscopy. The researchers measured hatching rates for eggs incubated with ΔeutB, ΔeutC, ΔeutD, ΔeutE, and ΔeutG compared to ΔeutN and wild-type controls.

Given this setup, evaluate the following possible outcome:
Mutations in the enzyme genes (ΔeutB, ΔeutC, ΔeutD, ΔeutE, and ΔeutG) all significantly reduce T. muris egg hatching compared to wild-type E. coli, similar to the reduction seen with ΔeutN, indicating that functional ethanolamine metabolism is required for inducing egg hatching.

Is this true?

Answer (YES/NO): NO